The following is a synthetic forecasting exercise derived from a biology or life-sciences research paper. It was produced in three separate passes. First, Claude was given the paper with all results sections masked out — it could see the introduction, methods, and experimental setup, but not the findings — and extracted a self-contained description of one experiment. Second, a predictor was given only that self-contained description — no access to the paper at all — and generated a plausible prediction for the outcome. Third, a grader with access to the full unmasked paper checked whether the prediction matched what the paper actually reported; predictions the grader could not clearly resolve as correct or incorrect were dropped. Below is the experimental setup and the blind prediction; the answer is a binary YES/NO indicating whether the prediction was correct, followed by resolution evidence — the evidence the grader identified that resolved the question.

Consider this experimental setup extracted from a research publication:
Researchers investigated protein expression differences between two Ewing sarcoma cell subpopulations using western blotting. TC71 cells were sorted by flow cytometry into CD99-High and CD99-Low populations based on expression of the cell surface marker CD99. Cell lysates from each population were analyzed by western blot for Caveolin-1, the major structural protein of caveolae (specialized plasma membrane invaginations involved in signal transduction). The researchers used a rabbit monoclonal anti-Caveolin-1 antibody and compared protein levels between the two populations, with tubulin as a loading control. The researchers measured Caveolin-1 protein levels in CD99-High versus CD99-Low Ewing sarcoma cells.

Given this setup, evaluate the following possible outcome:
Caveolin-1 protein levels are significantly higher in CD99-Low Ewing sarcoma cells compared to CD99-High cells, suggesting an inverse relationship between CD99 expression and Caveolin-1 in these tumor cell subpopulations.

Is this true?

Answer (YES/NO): NO